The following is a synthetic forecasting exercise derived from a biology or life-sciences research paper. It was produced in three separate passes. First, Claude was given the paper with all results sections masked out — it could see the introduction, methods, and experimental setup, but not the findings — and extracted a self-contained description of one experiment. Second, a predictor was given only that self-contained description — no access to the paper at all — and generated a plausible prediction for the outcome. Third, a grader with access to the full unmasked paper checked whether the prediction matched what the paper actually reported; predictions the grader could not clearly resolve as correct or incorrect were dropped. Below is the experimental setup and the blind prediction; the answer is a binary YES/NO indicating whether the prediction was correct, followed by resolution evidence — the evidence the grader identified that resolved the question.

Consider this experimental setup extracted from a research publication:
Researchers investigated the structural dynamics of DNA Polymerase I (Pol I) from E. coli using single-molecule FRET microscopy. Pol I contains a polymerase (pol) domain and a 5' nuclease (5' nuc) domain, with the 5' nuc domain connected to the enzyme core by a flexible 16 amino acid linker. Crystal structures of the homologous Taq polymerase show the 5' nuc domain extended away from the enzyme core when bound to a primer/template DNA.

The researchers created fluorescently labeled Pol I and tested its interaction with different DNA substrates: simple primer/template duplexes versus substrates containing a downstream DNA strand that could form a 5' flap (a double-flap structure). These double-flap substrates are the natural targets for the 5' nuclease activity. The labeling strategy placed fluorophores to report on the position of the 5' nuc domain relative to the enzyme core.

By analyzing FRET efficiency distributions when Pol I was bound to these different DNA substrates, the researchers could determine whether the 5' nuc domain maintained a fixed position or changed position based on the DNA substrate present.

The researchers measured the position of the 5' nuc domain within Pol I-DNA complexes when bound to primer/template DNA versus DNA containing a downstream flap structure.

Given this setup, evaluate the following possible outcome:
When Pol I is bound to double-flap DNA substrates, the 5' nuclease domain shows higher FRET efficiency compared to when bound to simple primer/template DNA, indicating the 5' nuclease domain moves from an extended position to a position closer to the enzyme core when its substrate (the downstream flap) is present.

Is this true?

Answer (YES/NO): YES